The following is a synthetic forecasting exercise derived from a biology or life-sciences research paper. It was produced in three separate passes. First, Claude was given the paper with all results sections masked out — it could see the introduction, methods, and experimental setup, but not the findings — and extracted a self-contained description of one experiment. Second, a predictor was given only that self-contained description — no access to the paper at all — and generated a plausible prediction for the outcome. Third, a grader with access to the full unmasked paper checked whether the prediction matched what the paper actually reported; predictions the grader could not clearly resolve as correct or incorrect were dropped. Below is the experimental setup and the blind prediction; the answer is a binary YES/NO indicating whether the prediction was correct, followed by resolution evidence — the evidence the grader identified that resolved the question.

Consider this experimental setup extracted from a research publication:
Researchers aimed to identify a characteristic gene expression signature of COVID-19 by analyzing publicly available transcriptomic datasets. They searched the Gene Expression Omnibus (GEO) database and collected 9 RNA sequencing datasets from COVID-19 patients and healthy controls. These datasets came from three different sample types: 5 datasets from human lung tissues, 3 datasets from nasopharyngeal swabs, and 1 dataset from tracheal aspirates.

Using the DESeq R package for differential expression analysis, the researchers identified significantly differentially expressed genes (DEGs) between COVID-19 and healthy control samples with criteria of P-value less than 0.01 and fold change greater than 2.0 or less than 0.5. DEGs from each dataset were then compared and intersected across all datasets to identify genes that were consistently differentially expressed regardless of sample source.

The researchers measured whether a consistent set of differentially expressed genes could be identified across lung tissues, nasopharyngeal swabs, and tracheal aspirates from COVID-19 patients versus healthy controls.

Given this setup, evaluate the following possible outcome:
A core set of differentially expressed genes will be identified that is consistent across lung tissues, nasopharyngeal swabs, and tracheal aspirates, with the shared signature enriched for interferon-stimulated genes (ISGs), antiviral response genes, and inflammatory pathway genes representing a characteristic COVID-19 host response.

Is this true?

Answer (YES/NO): YES